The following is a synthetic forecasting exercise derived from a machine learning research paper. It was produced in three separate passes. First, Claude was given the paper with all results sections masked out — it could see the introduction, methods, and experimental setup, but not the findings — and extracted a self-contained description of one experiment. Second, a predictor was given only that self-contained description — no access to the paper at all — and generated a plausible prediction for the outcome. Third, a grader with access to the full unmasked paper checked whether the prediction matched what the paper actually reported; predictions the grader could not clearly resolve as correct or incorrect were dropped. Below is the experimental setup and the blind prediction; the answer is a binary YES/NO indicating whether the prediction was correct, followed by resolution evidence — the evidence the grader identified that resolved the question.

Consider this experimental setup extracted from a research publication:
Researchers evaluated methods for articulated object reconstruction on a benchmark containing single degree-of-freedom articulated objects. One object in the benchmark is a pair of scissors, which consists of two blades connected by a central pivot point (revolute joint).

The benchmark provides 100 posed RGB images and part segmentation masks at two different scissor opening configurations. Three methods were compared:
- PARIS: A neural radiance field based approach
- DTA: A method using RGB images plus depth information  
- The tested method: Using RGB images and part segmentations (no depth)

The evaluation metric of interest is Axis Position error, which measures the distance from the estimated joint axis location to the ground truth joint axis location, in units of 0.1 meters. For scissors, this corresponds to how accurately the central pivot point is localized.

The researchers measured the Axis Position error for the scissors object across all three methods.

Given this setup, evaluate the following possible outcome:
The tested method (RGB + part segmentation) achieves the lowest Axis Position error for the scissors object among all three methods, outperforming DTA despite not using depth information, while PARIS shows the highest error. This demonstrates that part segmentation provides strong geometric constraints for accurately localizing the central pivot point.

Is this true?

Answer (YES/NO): NO